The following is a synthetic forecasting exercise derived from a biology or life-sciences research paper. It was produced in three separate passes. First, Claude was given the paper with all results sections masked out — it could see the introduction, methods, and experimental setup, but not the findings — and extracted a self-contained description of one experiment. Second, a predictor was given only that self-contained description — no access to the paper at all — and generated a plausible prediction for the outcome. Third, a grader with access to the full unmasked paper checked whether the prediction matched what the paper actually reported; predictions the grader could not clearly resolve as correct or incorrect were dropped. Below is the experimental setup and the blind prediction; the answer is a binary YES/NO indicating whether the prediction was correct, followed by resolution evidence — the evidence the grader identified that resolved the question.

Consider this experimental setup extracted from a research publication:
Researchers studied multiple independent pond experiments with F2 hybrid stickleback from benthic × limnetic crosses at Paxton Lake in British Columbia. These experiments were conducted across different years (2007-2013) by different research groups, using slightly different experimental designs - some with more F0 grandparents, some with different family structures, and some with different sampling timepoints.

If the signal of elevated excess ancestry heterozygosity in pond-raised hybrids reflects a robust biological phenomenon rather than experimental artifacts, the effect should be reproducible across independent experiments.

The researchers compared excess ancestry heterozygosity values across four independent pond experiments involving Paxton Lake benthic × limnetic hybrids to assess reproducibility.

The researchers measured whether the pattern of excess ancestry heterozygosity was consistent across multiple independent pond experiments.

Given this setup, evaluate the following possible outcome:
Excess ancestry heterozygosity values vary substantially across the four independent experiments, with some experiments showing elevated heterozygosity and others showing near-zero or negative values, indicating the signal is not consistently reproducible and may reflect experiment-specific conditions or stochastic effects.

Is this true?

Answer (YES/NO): NO